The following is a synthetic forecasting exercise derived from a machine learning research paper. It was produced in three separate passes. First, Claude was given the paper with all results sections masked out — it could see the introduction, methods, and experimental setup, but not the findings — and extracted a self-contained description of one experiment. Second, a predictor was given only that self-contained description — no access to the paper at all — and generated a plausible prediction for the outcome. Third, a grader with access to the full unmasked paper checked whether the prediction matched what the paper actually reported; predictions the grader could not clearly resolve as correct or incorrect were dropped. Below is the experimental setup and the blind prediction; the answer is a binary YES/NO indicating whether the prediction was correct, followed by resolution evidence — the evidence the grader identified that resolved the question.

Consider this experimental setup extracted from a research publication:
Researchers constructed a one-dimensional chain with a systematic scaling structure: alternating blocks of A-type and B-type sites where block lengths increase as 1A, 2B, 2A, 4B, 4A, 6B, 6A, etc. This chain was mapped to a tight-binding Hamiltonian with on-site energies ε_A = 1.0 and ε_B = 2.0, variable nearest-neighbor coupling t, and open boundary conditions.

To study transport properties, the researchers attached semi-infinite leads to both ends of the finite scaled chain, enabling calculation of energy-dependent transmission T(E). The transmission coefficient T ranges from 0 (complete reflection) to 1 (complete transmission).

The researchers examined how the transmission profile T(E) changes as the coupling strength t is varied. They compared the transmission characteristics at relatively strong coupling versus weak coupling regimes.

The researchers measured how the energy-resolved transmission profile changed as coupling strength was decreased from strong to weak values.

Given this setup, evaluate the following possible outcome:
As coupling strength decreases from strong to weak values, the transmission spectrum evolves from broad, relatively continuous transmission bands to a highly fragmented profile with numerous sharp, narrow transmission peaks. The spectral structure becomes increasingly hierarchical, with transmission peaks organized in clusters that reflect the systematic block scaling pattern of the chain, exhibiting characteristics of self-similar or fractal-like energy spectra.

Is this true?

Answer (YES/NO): NO